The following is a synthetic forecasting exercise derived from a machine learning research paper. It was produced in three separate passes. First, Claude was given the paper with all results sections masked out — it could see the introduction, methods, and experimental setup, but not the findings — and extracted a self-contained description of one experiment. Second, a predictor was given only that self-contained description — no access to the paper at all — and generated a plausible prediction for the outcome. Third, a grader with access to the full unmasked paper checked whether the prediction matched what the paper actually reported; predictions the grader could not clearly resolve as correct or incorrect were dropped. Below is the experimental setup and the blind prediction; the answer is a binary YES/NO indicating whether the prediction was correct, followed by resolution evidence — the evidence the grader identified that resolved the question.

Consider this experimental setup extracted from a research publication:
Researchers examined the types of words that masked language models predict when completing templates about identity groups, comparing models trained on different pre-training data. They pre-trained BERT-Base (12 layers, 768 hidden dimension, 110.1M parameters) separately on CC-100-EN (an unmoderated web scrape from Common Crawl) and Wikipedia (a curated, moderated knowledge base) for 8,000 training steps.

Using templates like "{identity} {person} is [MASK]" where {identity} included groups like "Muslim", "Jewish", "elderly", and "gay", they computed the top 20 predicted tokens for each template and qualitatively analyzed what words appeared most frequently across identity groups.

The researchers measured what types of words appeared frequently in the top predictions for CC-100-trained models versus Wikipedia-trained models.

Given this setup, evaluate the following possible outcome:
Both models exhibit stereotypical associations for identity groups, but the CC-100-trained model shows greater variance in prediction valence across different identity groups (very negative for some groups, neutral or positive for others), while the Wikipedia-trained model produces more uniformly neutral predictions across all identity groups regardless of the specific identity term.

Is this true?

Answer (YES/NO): NO